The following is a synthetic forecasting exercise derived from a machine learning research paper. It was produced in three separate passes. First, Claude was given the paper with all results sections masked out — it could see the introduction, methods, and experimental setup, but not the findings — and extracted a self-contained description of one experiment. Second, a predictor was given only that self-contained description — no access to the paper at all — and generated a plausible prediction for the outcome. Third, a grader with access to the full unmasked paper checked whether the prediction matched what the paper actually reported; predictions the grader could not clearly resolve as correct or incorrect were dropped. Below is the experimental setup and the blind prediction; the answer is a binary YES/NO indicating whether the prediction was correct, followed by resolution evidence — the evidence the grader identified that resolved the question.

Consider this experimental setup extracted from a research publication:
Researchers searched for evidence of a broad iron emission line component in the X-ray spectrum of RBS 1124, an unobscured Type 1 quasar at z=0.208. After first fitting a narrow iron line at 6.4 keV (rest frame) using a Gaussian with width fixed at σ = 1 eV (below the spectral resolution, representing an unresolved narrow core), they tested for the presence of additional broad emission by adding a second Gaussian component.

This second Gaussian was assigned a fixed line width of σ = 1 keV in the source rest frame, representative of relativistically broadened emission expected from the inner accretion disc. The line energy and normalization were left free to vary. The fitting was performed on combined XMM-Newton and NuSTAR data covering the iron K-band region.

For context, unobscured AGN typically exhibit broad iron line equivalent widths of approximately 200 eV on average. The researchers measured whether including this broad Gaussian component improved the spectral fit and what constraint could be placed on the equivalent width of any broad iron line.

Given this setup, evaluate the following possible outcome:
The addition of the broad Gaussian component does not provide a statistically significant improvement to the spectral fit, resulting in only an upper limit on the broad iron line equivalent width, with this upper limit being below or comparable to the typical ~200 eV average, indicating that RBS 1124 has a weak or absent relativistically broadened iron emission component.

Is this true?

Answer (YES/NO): YES